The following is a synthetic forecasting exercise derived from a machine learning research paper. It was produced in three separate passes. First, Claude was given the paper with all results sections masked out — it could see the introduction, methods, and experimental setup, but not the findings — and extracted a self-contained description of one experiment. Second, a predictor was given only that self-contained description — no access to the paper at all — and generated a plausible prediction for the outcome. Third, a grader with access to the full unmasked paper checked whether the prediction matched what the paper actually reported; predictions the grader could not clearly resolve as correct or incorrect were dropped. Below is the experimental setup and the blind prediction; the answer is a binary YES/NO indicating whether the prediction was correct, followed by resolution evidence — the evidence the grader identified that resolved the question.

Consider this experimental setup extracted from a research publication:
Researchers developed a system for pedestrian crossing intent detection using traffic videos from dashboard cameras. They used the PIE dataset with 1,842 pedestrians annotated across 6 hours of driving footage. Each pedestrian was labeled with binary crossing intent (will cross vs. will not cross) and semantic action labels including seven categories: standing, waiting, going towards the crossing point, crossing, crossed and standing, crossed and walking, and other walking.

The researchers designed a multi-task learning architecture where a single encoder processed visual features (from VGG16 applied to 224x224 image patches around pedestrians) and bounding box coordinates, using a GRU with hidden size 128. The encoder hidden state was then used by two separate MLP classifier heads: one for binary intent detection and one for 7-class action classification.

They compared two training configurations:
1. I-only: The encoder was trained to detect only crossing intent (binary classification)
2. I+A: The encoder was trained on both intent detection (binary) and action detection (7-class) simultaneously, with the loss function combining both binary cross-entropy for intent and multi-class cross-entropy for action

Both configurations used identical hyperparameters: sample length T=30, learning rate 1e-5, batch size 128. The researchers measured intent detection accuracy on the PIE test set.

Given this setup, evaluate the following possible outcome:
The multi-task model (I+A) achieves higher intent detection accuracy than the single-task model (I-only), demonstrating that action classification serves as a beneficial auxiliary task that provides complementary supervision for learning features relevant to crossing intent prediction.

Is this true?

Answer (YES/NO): NO